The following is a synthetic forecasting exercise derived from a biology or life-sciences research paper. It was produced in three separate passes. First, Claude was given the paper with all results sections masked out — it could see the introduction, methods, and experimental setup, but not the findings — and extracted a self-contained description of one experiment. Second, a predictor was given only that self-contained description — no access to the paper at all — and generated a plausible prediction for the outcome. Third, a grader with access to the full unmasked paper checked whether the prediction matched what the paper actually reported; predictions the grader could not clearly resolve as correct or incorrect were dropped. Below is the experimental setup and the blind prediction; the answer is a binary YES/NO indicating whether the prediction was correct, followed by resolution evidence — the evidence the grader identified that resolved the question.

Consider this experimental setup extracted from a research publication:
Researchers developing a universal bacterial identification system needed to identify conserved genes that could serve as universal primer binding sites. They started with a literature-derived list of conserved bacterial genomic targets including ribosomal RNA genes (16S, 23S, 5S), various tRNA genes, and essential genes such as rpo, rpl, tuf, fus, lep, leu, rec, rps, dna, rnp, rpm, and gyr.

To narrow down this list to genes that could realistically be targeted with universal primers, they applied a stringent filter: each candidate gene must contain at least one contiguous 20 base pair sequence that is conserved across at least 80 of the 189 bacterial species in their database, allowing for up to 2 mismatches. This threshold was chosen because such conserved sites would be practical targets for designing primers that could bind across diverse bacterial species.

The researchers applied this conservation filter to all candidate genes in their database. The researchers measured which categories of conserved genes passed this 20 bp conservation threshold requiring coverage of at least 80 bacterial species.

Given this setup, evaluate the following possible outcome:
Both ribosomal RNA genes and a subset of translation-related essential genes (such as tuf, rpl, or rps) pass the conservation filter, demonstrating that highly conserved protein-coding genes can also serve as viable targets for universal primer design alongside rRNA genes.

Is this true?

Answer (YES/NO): NO